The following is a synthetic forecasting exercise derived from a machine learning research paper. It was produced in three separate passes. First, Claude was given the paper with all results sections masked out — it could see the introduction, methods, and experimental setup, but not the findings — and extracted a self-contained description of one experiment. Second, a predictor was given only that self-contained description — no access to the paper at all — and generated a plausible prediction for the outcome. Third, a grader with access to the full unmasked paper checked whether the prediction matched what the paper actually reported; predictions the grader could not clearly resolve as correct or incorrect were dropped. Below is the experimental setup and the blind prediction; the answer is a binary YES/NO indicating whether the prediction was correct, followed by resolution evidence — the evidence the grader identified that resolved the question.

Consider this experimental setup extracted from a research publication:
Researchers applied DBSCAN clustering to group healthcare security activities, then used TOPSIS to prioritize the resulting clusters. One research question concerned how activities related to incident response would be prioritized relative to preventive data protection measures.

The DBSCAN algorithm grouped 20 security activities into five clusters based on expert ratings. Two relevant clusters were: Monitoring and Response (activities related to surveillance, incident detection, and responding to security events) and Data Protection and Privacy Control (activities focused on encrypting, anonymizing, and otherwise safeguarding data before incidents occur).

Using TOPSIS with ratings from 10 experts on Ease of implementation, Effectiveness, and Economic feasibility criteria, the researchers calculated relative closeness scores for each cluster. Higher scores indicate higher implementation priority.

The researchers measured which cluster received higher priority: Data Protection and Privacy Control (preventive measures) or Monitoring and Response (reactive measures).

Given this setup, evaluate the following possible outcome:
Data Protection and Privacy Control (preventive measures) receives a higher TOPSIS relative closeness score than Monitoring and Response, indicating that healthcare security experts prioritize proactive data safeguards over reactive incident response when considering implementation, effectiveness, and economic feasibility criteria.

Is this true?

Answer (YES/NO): YES